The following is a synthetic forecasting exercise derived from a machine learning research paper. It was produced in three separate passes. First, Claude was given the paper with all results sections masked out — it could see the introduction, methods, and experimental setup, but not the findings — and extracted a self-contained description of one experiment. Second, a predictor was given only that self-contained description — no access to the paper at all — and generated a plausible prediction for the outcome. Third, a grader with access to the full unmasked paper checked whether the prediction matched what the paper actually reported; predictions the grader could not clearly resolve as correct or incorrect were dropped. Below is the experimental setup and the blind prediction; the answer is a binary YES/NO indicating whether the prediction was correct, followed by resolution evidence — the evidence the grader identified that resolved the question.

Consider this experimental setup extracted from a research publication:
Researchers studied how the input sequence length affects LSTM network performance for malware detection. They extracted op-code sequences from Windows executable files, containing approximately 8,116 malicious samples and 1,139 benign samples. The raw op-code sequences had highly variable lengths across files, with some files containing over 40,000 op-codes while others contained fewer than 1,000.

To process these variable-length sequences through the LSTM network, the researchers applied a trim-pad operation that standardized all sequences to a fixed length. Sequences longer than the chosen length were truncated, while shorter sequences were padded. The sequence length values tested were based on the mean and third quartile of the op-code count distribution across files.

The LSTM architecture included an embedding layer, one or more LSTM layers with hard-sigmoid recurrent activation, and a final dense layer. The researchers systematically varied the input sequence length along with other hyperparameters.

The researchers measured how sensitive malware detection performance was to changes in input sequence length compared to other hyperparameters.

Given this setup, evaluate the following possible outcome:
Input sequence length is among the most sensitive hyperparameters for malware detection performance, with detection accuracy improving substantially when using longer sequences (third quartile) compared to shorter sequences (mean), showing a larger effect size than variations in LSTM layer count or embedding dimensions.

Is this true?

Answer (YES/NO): NO